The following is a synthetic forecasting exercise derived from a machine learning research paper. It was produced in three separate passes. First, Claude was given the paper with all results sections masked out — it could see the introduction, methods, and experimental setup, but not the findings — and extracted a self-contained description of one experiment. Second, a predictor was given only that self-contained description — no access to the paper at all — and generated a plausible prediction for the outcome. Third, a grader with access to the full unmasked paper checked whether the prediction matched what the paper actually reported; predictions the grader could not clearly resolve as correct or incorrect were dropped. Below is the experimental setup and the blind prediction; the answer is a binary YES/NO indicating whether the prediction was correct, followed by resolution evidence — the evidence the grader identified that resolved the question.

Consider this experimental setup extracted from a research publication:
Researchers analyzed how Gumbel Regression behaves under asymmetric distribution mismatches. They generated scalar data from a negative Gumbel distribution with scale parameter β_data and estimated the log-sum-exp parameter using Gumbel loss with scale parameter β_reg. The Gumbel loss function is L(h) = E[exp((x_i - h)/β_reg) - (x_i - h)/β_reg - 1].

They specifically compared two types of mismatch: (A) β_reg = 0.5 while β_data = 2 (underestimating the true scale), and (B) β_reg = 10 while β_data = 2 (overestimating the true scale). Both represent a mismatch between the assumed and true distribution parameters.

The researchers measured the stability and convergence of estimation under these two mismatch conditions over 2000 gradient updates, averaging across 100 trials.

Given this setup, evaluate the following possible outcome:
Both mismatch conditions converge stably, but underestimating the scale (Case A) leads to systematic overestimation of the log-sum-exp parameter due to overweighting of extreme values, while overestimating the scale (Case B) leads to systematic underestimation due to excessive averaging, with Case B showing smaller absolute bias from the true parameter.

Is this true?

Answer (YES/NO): NO